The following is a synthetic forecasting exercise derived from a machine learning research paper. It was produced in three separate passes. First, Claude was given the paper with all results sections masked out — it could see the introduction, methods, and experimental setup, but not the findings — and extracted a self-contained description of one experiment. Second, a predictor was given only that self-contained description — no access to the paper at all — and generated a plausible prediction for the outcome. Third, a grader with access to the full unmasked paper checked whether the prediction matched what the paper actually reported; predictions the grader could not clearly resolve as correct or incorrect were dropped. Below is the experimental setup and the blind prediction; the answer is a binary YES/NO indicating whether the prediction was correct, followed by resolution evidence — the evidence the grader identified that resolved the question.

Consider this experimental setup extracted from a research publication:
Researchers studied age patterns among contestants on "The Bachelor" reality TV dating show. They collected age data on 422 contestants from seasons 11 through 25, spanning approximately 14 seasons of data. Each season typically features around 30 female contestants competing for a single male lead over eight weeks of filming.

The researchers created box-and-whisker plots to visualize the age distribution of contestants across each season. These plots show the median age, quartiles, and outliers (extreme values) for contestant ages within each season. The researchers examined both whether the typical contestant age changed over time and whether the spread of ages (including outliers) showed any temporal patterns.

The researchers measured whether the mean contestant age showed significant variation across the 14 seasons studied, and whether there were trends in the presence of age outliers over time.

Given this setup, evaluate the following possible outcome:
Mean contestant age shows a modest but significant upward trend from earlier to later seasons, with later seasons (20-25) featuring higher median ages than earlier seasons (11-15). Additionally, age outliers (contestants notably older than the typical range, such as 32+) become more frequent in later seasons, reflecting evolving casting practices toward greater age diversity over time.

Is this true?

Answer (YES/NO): NO